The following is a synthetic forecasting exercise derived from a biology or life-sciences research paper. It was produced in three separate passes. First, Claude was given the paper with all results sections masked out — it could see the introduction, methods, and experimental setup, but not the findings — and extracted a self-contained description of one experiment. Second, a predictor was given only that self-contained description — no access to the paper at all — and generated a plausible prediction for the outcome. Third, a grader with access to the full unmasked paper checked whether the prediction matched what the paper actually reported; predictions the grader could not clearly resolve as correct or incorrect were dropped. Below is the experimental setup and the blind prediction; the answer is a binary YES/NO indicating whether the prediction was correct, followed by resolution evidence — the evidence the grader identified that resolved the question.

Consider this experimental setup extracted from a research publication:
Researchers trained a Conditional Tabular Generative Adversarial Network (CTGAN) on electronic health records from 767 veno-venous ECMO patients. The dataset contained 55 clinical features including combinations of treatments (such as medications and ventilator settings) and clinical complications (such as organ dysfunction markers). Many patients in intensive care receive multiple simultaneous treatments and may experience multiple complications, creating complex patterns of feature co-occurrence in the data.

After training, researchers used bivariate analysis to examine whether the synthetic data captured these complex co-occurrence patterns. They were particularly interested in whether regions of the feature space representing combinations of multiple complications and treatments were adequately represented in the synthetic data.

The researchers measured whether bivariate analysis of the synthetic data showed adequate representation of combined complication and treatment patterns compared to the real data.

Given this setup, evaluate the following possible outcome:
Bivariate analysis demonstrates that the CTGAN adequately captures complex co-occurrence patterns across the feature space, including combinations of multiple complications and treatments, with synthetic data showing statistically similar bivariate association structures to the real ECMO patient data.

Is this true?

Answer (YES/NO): NO